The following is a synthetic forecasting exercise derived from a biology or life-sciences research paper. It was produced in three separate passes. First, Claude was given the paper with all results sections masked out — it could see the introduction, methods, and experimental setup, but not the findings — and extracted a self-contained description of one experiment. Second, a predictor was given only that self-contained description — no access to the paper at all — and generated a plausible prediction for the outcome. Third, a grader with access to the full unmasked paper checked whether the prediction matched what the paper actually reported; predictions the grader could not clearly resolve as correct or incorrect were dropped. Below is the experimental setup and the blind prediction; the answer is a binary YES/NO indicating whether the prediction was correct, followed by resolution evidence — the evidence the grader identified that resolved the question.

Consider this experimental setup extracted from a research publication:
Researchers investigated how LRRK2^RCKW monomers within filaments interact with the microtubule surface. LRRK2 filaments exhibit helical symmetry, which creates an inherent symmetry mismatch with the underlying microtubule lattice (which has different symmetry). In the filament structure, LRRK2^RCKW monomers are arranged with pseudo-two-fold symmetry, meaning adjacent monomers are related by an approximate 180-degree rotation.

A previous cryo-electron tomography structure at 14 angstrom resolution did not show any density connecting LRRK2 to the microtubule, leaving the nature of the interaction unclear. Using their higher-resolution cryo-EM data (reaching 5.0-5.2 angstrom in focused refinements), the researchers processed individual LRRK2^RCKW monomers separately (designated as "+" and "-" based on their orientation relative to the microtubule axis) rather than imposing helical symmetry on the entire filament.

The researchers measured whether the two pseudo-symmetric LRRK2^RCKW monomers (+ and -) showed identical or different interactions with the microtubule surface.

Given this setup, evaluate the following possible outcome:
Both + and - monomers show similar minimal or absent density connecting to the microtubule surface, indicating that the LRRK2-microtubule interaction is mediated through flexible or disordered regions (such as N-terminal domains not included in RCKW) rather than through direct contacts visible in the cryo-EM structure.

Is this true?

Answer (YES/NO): NO